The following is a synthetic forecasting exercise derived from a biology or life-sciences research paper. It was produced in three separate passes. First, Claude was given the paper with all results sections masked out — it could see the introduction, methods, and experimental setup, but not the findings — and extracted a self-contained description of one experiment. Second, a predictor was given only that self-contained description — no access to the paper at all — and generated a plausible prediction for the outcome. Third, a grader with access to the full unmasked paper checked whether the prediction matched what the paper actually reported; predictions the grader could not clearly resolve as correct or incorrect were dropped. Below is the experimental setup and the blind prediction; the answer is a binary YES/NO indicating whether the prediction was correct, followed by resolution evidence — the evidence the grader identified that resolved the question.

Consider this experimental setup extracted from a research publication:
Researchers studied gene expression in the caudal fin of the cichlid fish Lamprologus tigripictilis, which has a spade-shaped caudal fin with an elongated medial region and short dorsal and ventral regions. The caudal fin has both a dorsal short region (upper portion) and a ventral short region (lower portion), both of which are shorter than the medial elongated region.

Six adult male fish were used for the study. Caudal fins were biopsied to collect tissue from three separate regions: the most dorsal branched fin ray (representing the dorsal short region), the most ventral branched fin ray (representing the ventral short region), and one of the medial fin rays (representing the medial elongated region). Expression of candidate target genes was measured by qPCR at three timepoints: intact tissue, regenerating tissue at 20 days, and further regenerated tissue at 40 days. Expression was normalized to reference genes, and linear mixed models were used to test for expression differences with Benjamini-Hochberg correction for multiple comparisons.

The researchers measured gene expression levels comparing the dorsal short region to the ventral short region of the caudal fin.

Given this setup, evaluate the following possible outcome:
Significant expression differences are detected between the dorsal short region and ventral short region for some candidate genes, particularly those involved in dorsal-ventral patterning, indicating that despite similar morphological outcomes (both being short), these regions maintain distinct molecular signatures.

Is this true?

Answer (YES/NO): YES